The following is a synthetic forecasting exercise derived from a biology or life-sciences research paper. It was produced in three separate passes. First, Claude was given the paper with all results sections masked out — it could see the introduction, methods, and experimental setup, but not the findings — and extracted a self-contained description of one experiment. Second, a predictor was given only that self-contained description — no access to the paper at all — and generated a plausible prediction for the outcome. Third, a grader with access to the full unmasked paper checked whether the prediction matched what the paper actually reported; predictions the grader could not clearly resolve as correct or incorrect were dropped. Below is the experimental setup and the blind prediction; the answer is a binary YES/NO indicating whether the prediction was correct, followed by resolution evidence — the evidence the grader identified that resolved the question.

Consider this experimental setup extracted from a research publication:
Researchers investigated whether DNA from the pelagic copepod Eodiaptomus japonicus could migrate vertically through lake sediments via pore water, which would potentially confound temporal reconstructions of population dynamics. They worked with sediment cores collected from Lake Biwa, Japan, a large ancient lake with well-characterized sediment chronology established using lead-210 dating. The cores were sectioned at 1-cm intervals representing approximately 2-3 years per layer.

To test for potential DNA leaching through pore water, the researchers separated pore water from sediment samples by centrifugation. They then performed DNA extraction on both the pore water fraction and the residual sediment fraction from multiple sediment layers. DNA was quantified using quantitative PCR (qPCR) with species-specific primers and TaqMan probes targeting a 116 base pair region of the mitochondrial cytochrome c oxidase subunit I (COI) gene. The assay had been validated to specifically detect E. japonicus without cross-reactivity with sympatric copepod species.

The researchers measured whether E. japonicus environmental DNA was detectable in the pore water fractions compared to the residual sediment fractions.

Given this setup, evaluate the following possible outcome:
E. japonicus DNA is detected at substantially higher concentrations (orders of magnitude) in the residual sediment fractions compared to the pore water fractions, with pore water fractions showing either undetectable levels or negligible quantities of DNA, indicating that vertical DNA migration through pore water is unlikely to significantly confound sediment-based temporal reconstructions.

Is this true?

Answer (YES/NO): YES